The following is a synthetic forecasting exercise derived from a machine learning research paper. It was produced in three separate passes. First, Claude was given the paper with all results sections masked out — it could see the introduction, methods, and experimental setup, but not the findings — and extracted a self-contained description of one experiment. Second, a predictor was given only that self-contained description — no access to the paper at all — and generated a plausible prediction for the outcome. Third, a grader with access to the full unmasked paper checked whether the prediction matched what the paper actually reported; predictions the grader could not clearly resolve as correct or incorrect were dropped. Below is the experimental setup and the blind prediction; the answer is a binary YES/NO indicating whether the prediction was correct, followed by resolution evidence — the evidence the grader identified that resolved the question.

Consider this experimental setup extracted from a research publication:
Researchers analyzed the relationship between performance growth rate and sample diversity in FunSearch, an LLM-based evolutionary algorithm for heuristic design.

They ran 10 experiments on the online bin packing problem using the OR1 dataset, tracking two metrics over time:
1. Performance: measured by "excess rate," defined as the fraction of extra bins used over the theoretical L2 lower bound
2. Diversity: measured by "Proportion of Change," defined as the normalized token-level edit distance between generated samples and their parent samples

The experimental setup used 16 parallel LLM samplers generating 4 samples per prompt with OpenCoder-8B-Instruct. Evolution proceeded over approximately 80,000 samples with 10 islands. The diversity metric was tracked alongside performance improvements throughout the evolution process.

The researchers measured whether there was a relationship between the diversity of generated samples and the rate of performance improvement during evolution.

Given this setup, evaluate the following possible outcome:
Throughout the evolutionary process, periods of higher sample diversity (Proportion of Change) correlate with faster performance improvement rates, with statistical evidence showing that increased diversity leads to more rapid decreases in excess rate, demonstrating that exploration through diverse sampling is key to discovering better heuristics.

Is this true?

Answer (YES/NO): NO